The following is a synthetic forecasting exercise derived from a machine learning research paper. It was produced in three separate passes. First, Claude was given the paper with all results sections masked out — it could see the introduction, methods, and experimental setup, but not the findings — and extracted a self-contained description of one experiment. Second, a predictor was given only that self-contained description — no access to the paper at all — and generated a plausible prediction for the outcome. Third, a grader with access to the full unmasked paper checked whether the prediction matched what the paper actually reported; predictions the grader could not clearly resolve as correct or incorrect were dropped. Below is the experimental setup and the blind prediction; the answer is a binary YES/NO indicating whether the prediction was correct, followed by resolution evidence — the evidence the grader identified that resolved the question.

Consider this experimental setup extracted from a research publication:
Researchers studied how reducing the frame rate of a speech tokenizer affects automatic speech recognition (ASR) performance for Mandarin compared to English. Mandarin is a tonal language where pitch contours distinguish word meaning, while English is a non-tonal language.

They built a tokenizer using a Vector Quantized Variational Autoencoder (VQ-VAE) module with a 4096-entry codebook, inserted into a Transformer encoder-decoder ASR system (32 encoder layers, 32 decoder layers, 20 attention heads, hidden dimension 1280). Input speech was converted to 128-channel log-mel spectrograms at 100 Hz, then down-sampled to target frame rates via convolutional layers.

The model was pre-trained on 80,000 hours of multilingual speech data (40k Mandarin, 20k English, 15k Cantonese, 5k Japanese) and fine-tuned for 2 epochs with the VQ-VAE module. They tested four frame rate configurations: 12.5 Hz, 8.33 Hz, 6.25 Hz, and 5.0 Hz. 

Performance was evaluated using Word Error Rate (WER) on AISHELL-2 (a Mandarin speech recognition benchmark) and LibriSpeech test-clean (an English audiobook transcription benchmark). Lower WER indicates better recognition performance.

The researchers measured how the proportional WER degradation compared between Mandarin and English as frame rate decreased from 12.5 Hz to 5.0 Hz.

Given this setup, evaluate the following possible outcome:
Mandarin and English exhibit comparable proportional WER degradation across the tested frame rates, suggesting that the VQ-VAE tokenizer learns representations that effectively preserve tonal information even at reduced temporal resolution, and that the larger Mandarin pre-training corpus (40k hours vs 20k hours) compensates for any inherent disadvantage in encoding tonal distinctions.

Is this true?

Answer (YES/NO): NO